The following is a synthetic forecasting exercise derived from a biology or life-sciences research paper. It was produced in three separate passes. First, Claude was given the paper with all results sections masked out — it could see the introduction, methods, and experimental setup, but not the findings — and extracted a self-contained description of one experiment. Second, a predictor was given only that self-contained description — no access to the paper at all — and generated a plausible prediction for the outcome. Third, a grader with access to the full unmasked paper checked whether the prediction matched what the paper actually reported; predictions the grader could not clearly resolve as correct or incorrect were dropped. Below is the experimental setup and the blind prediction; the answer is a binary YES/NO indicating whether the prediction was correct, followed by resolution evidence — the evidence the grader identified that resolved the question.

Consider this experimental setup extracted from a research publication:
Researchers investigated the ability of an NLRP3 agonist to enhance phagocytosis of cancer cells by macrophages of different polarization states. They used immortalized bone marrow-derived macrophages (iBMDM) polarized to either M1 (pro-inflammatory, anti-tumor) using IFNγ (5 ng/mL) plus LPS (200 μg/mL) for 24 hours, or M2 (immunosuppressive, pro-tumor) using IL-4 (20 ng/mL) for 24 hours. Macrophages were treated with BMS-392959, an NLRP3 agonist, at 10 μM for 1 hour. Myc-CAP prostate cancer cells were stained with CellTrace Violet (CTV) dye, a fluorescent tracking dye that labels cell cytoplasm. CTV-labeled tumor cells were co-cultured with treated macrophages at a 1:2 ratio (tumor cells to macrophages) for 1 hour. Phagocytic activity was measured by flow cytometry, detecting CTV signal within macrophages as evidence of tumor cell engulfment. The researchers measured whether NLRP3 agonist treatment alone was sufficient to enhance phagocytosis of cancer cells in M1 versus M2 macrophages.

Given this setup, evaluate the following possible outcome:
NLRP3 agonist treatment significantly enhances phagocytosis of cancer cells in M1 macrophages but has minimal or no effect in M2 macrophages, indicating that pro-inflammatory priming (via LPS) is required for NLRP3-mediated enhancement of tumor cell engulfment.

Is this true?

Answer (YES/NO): YES